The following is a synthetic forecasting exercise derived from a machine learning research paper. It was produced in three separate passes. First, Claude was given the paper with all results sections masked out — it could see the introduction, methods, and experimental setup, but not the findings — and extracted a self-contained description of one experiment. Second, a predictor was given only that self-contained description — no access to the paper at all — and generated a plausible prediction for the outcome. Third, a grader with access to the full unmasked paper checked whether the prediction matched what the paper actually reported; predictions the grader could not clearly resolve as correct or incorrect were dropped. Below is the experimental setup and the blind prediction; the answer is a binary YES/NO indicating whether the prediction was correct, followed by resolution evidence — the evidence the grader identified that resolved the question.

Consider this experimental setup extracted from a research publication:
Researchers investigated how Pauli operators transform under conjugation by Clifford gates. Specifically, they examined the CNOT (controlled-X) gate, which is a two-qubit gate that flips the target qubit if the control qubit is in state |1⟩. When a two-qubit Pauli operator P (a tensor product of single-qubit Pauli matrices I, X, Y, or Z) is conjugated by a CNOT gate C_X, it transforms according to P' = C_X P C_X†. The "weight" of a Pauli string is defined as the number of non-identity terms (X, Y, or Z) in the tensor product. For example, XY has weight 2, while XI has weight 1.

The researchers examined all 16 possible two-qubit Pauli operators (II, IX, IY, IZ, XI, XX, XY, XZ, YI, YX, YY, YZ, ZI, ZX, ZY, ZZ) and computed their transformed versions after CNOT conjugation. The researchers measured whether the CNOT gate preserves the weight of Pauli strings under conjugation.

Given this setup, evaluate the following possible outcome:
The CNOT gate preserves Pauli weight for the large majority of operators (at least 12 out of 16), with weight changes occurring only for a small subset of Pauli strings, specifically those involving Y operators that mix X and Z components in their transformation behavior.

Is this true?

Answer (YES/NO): NO